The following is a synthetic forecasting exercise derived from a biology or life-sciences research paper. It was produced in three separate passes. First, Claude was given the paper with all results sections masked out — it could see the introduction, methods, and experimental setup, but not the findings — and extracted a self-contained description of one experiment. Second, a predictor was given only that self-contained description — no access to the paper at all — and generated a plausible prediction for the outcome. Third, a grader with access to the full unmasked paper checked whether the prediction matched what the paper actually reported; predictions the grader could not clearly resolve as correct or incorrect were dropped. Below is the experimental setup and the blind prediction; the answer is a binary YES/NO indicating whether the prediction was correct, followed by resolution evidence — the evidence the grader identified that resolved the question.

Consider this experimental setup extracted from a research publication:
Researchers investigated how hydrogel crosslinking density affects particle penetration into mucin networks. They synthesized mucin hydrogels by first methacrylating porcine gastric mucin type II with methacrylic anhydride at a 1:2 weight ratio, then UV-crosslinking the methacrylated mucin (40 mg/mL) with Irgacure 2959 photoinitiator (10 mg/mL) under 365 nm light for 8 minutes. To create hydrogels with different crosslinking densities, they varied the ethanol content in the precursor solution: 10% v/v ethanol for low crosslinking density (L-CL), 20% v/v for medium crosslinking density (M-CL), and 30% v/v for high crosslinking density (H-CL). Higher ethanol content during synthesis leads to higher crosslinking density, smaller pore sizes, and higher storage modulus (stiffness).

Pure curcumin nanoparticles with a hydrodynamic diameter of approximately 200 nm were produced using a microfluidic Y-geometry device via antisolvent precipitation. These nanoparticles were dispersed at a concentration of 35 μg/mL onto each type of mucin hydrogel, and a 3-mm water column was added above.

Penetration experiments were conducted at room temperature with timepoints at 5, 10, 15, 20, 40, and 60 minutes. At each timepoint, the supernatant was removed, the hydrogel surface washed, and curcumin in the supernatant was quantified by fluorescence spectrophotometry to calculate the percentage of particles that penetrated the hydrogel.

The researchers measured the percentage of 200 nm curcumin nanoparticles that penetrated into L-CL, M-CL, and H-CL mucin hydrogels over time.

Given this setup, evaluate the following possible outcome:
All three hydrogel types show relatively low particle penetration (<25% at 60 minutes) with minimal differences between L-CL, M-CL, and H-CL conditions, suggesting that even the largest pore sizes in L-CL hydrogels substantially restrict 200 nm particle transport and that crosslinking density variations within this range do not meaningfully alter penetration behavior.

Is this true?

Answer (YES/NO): NO